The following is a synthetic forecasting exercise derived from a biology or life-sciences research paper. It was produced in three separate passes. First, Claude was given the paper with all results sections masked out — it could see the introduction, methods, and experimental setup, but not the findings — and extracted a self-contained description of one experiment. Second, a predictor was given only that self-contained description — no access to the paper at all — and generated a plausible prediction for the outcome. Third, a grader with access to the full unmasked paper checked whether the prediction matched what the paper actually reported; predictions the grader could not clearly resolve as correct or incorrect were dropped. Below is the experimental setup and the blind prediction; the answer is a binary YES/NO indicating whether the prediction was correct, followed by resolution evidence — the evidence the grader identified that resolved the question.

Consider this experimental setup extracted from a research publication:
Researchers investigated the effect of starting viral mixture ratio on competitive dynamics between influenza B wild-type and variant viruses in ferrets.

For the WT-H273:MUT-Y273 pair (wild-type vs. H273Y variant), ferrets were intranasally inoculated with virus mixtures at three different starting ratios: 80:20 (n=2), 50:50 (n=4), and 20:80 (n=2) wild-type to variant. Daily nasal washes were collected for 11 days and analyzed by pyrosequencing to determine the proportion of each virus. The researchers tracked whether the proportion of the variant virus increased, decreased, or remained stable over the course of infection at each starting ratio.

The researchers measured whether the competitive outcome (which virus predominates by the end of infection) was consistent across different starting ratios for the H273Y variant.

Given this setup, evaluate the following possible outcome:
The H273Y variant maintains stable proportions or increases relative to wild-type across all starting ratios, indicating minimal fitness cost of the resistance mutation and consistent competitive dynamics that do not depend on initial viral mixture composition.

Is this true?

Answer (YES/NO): NO